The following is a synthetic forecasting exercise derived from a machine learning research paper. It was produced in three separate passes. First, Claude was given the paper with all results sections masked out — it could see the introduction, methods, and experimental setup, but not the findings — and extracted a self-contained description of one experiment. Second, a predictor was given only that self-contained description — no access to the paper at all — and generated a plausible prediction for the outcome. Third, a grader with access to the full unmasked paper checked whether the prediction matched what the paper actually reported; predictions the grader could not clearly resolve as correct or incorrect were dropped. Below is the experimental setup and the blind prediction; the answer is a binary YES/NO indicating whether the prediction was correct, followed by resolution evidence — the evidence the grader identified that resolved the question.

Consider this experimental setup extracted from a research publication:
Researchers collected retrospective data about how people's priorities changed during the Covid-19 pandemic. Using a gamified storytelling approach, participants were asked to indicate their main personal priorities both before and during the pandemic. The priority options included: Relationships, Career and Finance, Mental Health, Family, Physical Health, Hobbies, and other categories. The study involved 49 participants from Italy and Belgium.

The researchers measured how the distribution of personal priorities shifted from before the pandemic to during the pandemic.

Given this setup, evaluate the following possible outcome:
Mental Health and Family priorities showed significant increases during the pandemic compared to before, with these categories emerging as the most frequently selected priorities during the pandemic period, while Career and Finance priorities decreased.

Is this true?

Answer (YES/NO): NO